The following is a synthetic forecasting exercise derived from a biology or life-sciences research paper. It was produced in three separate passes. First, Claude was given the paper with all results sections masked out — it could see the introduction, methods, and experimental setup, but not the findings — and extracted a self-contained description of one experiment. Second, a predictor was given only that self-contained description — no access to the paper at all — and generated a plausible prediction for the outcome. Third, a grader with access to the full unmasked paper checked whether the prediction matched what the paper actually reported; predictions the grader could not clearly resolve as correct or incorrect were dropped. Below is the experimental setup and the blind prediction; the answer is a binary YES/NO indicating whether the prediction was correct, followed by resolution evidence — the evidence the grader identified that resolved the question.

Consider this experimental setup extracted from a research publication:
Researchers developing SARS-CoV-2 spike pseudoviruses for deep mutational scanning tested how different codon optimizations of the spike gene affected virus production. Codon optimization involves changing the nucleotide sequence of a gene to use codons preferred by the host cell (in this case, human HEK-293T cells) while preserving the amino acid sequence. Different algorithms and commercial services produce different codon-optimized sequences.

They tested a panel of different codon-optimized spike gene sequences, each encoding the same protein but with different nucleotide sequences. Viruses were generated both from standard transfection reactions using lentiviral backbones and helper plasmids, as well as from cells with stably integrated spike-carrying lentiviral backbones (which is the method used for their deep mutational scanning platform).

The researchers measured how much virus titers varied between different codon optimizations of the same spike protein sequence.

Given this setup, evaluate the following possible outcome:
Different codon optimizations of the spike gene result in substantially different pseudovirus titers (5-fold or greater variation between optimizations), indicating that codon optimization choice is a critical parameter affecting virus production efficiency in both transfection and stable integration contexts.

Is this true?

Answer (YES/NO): YES